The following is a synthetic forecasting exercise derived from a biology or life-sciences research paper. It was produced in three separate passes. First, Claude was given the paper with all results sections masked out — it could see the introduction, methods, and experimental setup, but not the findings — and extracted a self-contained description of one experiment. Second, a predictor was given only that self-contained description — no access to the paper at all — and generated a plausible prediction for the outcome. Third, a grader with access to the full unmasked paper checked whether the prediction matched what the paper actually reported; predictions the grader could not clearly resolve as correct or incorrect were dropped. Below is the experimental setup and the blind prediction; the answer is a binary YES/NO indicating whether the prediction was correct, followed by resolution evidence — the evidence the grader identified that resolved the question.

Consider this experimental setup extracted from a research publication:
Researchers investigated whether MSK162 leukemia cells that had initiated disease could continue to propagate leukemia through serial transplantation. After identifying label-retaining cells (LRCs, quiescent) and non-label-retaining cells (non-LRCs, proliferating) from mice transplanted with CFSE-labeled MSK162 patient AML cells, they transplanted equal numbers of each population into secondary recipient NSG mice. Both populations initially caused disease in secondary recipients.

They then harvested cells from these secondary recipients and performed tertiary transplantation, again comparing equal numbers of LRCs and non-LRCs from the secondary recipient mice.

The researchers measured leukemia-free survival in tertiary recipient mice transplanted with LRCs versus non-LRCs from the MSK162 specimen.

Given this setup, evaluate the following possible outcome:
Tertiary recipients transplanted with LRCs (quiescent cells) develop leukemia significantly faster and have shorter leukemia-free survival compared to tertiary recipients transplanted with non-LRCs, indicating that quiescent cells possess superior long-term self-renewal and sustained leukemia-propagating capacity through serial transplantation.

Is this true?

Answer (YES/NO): YES